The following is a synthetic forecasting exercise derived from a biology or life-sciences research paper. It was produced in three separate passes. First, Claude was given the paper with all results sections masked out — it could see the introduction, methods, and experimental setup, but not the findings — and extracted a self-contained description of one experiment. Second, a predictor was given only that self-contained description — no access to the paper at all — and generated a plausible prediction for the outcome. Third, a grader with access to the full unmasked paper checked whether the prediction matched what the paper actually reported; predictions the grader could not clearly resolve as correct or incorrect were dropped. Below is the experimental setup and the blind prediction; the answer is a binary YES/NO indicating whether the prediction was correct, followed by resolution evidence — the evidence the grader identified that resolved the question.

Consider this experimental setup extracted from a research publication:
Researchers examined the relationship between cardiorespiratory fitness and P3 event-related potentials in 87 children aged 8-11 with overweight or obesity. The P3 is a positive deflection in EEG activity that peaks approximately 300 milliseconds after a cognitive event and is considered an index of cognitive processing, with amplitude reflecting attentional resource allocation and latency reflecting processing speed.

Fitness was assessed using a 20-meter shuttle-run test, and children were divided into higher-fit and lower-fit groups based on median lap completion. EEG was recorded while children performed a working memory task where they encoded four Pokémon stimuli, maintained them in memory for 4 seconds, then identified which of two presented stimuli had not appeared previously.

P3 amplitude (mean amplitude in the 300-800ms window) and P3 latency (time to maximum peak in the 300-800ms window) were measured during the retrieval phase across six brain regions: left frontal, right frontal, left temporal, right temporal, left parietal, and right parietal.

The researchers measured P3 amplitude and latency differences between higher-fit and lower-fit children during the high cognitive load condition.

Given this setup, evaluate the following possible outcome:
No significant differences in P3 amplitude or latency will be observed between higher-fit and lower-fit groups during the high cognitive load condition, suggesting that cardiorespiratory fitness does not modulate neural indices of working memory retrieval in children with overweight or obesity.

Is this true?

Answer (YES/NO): NO